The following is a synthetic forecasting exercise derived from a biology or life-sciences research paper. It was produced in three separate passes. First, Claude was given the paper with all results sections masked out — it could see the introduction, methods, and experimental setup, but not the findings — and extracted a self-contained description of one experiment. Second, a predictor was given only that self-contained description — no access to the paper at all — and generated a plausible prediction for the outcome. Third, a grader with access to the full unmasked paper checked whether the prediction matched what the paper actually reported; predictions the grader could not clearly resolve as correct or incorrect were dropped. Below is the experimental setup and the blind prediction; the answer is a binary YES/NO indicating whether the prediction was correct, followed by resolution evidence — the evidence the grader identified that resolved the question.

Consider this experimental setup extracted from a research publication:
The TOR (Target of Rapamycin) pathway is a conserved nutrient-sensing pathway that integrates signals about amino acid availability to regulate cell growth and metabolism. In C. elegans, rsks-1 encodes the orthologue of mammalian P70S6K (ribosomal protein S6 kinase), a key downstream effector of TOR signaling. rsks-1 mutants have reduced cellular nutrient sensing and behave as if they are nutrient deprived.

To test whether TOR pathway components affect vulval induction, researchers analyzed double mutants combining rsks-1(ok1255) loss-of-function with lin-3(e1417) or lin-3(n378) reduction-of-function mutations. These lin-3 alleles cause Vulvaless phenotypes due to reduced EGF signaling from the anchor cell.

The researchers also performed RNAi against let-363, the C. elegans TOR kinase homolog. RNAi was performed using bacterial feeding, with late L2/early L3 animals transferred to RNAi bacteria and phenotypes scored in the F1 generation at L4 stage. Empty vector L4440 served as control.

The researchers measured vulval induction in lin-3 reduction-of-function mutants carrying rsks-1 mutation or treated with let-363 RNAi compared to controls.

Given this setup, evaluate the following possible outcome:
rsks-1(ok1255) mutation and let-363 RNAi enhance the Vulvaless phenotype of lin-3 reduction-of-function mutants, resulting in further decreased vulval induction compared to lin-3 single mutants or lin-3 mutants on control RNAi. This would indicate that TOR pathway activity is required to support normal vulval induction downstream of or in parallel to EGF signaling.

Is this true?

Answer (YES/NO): NO